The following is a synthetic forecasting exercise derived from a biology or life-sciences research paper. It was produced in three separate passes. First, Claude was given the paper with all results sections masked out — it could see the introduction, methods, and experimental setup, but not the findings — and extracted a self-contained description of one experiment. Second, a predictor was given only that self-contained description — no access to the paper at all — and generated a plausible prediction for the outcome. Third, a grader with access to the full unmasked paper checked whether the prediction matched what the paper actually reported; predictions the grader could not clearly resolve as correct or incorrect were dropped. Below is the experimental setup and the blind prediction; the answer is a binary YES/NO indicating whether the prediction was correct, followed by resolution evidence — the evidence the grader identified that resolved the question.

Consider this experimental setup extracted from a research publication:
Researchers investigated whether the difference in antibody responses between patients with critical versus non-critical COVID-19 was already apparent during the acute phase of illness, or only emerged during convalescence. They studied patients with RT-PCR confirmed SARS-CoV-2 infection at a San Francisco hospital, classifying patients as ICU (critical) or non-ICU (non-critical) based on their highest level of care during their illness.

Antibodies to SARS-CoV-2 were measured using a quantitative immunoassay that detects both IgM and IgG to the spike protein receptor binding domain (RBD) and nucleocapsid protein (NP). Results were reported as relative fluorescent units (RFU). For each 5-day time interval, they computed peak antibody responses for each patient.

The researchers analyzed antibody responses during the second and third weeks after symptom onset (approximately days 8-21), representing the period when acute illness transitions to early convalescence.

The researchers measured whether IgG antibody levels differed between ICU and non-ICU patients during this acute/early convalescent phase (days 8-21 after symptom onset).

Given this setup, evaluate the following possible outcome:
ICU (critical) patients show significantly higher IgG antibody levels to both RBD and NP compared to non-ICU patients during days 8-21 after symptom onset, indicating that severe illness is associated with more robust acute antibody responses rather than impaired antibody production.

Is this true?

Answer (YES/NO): YES